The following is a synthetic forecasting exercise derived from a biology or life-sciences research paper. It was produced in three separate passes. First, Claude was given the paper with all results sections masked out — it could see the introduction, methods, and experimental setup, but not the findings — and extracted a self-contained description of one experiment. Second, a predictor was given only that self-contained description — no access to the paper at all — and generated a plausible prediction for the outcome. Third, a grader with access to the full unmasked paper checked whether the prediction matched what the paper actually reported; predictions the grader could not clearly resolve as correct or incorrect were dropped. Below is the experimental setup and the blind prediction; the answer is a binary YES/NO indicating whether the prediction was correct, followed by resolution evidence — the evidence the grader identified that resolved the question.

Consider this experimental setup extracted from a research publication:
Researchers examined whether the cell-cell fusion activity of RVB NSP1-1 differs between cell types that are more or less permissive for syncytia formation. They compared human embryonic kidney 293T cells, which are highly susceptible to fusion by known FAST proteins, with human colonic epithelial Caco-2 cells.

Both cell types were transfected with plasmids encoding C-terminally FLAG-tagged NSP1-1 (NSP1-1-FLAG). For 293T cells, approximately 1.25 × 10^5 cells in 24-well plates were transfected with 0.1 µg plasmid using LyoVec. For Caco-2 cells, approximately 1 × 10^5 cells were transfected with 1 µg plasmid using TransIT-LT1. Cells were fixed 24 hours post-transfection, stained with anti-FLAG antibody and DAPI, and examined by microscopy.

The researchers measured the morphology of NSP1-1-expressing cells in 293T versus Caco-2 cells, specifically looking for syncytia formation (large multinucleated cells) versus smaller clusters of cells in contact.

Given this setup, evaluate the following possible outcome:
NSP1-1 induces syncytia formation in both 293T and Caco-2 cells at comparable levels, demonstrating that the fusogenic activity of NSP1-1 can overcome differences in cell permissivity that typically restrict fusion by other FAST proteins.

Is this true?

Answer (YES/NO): NO